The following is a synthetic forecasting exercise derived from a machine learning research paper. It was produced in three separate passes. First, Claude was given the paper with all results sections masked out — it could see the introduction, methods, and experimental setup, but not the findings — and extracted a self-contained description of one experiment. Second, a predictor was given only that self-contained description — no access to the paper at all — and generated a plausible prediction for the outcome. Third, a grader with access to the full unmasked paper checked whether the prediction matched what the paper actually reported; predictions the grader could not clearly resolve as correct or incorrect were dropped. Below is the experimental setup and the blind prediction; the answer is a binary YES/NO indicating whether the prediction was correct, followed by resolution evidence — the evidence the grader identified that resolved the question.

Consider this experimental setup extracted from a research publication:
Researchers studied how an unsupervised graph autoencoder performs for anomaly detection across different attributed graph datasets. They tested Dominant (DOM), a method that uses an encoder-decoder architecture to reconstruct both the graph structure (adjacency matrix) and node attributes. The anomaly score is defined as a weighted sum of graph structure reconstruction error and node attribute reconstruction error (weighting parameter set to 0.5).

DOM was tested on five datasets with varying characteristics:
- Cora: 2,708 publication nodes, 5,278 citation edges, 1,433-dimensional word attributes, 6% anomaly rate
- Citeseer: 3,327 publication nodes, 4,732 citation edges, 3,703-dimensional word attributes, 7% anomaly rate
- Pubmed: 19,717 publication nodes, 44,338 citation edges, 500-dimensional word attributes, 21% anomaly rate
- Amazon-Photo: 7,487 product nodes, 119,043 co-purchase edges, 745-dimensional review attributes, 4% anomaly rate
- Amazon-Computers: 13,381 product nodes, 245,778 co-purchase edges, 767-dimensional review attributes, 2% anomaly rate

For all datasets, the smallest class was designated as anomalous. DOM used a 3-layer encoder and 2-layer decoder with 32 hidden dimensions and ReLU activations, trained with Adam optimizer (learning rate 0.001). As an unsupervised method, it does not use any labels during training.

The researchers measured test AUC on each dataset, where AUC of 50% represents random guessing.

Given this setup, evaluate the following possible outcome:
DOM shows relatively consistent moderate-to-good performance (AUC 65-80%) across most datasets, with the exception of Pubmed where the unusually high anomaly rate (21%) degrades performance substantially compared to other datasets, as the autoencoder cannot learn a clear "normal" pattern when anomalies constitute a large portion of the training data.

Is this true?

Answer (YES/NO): NO